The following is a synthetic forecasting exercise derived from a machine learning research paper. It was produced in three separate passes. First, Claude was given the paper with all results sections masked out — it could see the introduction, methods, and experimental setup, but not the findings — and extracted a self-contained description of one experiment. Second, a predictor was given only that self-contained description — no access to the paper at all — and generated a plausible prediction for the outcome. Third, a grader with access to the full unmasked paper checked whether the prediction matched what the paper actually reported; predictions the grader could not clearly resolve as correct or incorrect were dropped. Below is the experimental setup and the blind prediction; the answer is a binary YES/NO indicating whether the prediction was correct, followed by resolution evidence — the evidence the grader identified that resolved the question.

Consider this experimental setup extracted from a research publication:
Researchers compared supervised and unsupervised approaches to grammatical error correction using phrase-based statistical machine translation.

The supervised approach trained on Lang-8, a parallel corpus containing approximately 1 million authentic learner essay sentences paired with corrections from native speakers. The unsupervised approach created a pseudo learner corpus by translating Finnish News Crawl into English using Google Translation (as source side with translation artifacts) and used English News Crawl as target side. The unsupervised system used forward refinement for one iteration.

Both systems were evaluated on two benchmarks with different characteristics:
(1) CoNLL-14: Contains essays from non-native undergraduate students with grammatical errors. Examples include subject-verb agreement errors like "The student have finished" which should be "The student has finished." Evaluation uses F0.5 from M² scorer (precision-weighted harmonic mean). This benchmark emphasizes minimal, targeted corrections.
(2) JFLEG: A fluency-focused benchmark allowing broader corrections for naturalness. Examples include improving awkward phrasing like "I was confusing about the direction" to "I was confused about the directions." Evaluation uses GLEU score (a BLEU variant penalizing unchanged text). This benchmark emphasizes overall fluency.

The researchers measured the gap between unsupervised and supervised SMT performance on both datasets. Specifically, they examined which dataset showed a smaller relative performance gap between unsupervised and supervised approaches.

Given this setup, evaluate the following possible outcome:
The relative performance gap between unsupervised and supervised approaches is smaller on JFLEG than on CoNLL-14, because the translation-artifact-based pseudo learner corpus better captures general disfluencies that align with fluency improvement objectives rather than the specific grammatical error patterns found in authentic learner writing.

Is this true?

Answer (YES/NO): YES